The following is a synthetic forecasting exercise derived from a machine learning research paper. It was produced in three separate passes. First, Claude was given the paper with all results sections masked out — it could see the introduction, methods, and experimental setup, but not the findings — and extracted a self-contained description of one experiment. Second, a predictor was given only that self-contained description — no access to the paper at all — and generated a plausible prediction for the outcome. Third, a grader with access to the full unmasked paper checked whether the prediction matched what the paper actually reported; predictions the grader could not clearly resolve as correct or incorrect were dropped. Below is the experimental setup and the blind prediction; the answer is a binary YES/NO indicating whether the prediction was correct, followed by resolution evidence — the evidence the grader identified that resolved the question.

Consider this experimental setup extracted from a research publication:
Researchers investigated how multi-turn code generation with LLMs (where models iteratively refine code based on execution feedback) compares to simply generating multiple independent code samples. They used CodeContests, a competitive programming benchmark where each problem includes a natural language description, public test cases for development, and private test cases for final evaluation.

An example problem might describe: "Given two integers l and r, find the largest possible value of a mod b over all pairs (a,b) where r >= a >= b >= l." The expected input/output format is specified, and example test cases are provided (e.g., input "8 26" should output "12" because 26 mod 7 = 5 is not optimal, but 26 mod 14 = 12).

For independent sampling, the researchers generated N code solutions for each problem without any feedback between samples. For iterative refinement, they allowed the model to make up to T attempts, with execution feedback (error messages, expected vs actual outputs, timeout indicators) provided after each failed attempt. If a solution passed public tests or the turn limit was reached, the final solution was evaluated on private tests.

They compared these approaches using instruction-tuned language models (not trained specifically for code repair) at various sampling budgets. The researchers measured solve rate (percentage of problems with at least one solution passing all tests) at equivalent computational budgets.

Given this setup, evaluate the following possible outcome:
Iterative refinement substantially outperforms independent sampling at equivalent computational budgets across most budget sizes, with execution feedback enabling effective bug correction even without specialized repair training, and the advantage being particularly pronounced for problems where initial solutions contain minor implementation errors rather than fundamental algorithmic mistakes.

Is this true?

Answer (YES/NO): NO